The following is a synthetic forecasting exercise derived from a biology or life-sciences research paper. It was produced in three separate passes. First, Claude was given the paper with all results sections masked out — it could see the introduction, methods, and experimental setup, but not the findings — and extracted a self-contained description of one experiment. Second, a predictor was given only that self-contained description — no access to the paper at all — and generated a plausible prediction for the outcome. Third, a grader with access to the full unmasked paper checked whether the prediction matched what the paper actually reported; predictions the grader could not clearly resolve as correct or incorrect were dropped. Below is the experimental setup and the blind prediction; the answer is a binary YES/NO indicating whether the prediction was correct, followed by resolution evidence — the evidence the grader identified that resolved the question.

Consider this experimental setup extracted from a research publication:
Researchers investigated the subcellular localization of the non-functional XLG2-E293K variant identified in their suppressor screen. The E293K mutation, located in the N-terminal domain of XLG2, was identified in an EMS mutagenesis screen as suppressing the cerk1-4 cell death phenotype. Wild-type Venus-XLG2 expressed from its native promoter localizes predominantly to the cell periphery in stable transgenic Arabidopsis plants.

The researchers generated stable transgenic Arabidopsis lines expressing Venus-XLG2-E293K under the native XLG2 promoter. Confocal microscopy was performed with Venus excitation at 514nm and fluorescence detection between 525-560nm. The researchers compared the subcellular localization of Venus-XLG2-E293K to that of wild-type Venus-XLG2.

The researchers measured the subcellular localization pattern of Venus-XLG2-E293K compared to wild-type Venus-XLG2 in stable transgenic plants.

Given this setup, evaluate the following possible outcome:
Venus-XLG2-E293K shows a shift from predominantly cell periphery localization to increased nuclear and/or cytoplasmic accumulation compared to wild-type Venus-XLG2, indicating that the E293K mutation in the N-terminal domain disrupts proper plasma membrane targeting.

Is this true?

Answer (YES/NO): YES